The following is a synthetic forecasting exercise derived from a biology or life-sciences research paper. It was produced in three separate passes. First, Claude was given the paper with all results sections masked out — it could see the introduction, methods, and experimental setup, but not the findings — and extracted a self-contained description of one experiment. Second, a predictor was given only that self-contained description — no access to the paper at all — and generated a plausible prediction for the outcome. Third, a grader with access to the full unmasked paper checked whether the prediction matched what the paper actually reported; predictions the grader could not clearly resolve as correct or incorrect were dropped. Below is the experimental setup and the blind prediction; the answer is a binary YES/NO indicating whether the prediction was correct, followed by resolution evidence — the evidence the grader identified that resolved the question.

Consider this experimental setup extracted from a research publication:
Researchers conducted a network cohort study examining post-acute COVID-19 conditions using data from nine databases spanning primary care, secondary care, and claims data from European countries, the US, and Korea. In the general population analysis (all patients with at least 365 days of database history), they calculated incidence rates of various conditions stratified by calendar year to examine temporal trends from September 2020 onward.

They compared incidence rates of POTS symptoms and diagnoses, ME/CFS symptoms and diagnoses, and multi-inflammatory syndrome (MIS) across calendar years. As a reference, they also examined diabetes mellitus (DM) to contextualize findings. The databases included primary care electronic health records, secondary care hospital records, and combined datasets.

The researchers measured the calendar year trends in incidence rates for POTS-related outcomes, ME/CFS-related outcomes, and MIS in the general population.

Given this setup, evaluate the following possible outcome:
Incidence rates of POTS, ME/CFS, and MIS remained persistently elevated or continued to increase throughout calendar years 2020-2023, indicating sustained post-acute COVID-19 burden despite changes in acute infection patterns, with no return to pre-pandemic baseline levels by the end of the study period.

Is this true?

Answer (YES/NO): YES